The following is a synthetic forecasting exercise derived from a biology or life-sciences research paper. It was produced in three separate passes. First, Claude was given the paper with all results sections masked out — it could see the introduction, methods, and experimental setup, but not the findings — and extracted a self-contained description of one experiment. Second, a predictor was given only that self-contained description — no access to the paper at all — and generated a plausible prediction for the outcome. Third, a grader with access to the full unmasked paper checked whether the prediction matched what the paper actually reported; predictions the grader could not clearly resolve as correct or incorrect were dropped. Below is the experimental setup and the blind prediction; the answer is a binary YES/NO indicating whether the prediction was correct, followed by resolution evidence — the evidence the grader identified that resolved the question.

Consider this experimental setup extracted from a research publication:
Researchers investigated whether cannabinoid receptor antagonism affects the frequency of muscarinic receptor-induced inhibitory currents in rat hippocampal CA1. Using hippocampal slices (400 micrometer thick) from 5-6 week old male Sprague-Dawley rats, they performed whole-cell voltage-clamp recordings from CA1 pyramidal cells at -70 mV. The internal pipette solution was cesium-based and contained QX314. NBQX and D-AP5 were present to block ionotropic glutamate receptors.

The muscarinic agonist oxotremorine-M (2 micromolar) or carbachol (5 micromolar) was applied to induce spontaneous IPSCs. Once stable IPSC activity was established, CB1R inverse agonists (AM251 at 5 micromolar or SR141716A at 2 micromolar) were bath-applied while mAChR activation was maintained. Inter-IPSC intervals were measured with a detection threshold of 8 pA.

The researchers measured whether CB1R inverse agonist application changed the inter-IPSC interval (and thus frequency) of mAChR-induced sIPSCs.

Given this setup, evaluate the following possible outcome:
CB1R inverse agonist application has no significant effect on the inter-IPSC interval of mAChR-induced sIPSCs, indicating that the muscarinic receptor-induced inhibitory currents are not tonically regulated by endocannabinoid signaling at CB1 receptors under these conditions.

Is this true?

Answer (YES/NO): NO